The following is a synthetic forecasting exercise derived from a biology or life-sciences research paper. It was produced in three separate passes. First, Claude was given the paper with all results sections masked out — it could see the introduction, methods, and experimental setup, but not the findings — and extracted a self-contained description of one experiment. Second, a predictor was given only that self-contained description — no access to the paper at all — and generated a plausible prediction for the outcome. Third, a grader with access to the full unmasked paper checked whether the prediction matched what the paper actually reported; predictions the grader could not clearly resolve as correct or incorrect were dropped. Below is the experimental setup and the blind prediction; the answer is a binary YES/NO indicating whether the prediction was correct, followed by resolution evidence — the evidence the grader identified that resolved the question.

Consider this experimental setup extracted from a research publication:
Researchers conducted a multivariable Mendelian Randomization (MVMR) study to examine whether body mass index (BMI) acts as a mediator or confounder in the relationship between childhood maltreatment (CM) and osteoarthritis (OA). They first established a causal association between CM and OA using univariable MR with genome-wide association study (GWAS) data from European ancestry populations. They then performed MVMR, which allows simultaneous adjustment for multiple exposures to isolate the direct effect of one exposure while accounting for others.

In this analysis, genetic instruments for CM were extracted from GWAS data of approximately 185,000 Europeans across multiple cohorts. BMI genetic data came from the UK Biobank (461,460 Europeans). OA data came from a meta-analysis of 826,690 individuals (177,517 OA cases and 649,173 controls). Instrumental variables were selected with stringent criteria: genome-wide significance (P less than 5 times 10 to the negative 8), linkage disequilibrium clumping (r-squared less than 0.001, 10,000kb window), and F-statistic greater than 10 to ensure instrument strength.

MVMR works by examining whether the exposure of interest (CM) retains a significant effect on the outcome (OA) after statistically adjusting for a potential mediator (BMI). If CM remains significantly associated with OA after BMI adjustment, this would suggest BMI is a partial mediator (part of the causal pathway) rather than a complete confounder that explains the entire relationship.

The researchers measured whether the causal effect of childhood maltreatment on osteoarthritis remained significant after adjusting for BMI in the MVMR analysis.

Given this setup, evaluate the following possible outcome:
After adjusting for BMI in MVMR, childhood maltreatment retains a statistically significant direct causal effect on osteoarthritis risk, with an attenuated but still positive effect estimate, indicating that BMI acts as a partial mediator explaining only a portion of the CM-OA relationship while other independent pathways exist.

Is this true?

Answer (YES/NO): YES